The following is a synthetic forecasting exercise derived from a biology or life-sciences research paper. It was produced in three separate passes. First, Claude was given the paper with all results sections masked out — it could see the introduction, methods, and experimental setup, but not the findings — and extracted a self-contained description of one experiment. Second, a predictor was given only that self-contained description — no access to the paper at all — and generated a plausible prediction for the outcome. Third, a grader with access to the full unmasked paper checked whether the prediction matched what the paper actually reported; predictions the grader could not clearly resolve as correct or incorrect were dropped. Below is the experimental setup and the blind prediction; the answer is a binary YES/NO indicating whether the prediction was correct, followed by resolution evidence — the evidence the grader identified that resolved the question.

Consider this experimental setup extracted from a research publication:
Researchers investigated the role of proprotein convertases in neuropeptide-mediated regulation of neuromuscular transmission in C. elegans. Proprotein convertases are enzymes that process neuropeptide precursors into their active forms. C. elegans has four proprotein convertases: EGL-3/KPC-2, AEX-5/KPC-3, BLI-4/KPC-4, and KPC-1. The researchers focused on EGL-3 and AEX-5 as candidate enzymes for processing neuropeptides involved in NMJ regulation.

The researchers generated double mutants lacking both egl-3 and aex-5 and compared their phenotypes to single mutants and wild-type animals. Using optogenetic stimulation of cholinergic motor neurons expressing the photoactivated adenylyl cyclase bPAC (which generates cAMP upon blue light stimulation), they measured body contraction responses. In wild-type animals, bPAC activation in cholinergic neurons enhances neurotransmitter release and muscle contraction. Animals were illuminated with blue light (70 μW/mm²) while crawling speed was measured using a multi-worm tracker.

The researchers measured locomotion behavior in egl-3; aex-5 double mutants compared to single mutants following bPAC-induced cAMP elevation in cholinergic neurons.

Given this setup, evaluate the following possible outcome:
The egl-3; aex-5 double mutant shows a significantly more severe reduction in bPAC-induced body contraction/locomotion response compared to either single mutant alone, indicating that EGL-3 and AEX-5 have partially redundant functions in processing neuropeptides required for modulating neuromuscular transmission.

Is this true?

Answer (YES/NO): NO